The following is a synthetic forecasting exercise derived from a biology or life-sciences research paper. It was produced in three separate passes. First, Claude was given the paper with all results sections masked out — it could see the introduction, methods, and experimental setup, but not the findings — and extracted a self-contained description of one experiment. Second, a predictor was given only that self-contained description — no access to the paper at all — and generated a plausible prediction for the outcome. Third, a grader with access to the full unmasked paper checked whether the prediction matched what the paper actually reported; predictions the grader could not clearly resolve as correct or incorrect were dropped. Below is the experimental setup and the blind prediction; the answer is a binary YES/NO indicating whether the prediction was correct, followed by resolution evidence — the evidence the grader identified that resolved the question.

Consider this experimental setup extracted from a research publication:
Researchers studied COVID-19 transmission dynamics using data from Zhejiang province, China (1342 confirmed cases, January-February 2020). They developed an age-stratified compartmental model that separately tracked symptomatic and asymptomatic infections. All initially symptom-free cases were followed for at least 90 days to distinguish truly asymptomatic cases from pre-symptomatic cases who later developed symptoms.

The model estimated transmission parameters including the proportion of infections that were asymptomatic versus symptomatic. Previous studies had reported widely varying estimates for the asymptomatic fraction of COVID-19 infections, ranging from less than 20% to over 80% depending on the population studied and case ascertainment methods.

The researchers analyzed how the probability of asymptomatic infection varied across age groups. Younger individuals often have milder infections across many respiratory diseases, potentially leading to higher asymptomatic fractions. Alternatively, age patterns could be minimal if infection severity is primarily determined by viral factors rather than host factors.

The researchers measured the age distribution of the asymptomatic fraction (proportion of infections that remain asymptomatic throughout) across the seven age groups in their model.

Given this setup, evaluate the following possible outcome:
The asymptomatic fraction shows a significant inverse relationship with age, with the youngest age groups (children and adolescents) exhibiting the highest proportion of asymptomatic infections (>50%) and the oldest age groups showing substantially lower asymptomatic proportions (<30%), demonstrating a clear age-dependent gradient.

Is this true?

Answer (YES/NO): YES